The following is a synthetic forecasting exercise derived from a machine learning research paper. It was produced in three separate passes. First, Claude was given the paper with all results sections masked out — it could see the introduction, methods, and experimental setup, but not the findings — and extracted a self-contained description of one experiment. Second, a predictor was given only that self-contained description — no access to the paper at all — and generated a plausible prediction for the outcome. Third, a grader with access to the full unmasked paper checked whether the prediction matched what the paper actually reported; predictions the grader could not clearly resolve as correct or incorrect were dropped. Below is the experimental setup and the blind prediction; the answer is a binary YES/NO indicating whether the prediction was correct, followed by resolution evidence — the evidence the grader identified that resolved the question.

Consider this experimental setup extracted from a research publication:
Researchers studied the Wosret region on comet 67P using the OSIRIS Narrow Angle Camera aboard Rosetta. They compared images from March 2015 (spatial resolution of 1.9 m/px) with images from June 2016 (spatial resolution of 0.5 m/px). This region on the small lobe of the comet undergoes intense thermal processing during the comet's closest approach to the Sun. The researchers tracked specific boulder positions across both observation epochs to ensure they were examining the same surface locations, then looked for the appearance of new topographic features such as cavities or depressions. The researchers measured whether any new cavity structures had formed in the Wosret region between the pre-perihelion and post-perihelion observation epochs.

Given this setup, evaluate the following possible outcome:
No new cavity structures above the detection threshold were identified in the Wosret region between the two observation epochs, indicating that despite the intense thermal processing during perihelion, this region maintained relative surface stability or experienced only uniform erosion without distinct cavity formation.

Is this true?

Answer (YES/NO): NO